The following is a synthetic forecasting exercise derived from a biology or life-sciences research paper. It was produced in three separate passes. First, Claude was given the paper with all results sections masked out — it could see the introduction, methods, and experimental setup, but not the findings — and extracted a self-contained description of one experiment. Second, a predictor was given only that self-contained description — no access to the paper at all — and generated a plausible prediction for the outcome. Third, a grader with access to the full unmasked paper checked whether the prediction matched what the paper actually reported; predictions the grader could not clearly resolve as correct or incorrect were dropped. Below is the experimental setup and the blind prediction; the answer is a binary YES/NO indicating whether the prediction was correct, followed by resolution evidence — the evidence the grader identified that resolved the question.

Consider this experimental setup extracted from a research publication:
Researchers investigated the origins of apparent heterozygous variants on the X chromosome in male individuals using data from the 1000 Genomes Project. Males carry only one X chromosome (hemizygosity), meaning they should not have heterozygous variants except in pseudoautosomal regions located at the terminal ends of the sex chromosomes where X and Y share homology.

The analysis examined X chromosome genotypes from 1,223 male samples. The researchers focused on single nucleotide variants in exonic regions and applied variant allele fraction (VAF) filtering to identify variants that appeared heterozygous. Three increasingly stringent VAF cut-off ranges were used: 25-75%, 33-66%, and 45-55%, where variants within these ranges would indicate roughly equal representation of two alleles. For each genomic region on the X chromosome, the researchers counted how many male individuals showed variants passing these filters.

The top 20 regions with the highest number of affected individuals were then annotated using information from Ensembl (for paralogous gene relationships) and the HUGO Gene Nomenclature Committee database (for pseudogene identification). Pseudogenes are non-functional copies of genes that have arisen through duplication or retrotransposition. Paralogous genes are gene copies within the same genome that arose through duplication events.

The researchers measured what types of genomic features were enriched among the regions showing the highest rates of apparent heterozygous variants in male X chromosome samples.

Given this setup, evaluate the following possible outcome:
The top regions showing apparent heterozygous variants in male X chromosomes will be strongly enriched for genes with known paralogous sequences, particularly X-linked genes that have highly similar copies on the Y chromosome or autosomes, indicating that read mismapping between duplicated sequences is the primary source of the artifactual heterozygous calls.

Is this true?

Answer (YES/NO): NO